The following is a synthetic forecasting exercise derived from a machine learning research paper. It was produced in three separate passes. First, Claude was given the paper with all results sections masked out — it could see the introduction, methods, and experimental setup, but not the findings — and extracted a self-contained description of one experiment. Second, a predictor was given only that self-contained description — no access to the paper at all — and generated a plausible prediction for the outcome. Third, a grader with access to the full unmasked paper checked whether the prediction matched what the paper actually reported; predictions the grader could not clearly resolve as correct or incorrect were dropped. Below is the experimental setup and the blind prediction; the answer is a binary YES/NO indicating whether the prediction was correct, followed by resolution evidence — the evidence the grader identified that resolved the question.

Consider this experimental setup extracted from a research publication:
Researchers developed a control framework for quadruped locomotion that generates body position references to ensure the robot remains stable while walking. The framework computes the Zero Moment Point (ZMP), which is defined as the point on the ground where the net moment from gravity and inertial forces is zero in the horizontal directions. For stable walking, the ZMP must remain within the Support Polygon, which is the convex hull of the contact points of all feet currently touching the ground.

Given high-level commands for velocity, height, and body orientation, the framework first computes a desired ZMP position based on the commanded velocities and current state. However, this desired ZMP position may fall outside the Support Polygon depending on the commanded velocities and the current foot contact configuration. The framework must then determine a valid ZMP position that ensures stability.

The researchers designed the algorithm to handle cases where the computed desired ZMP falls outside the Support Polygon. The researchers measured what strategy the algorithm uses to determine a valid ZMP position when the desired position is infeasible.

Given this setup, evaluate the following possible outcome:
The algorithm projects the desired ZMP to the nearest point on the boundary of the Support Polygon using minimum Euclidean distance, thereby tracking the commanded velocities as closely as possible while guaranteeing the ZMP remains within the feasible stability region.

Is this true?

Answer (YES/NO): YES